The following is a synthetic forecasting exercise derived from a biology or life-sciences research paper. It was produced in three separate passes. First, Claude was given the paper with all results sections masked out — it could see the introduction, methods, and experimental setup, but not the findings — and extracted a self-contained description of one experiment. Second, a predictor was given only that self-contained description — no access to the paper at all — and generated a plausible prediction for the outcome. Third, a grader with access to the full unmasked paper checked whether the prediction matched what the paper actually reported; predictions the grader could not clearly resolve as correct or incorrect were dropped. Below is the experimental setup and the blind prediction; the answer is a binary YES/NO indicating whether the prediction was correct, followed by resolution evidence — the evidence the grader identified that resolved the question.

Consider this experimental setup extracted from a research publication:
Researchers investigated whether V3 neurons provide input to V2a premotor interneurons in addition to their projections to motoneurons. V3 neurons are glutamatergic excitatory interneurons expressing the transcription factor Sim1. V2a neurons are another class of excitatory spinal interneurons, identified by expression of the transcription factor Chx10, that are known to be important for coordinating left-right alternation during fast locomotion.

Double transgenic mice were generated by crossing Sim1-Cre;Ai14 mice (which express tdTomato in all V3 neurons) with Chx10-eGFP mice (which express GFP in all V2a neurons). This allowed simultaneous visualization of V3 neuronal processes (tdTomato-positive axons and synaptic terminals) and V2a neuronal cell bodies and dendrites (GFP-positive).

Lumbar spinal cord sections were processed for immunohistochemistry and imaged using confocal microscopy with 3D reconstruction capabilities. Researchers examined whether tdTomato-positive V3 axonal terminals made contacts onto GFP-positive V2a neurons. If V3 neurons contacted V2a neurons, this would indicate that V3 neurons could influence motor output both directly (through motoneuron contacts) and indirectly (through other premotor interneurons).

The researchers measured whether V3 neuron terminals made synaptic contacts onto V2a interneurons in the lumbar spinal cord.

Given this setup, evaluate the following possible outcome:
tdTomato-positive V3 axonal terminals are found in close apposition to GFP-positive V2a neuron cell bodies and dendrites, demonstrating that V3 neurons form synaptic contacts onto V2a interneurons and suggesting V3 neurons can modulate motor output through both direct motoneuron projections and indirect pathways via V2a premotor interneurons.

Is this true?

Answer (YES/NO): YES